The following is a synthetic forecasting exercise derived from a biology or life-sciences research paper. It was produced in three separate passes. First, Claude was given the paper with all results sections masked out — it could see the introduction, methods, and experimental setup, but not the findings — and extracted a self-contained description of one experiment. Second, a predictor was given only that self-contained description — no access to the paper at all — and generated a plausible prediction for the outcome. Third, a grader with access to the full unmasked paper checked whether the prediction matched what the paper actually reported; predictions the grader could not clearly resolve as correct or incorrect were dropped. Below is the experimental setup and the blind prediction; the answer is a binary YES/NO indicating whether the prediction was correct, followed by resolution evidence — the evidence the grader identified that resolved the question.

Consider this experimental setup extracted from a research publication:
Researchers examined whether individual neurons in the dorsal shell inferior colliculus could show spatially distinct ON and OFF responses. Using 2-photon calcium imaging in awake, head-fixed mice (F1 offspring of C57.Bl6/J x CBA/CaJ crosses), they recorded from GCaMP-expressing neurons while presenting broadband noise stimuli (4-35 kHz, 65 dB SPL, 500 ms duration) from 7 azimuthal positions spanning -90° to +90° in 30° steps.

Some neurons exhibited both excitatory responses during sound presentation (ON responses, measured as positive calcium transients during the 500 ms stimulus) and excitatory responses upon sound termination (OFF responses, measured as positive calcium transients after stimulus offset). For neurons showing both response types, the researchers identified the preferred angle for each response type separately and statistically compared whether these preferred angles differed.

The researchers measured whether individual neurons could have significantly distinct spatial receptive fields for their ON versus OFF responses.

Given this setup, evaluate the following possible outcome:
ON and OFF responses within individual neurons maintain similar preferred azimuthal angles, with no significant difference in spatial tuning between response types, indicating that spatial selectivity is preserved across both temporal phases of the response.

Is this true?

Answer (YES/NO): NO